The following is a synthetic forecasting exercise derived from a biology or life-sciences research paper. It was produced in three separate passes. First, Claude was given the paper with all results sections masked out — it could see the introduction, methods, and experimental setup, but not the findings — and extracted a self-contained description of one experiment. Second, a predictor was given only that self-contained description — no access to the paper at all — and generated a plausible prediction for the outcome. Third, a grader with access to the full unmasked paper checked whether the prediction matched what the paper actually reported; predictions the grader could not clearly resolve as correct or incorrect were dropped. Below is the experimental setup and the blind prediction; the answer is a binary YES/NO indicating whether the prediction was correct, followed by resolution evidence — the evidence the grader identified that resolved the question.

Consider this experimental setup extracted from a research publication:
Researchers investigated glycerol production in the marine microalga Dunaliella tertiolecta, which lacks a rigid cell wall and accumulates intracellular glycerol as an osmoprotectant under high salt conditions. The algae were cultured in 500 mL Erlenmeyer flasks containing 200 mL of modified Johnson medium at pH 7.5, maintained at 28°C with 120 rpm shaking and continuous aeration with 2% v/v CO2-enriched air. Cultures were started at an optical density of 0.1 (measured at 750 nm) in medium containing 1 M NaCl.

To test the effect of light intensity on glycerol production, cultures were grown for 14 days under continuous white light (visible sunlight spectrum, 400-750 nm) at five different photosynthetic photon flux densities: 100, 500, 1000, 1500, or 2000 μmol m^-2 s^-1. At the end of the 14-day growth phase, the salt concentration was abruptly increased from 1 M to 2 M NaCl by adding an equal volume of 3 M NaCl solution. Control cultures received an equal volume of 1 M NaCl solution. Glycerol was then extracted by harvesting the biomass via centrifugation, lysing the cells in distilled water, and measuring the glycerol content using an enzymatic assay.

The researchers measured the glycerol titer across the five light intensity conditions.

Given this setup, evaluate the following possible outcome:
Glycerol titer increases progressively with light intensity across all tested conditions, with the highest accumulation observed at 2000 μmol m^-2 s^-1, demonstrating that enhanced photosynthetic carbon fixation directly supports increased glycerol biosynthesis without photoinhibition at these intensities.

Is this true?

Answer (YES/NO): NO